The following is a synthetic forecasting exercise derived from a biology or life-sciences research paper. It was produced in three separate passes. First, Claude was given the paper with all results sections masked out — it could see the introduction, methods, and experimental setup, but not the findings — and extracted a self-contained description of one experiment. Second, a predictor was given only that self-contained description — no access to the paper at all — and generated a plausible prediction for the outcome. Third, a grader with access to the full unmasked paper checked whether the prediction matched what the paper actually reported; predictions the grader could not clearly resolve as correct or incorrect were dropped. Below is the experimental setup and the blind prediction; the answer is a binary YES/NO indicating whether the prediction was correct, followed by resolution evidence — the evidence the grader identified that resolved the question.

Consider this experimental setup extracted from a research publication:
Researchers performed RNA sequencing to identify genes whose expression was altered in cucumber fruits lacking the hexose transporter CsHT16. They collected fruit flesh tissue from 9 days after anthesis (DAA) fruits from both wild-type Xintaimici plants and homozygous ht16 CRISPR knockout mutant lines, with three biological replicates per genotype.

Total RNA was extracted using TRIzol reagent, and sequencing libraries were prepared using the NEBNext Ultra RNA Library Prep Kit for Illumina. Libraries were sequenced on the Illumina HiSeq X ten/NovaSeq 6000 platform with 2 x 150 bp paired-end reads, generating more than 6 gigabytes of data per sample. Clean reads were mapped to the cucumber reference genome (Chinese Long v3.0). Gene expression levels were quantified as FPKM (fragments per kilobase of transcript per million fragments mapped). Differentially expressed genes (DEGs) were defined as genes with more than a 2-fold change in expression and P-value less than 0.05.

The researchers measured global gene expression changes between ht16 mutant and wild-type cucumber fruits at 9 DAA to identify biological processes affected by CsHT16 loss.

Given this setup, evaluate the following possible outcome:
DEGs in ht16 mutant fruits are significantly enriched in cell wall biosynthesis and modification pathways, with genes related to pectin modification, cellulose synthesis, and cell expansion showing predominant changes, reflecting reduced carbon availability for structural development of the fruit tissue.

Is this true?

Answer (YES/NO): NO